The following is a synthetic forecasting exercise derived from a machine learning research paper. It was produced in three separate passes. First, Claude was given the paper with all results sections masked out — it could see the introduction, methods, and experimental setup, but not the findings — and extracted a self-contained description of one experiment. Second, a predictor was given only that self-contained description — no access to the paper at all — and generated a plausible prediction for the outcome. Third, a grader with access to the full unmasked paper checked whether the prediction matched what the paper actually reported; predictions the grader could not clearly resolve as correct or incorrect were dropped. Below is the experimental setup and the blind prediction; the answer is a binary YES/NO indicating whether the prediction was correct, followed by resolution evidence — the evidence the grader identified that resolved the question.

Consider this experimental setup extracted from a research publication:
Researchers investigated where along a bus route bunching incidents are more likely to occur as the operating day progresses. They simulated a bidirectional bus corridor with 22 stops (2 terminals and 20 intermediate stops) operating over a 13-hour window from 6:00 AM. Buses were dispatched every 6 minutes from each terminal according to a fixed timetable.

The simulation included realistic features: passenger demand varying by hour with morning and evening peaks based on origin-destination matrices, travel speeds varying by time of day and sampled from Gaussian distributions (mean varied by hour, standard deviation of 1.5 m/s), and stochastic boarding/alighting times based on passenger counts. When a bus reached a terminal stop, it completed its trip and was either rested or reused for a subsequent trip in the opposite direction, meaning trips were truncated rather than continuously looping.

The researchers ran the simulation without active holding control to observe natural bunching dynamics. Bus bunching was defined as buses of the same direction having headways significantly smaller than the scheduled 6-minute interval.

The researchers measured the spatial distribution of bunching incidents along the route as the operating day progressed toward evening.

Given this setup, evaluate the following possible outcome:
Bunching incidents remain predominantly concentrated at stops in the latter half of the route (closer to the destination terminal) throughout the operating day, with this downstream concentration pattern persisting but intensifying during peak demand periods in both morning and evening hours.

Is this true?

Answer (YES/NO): NO